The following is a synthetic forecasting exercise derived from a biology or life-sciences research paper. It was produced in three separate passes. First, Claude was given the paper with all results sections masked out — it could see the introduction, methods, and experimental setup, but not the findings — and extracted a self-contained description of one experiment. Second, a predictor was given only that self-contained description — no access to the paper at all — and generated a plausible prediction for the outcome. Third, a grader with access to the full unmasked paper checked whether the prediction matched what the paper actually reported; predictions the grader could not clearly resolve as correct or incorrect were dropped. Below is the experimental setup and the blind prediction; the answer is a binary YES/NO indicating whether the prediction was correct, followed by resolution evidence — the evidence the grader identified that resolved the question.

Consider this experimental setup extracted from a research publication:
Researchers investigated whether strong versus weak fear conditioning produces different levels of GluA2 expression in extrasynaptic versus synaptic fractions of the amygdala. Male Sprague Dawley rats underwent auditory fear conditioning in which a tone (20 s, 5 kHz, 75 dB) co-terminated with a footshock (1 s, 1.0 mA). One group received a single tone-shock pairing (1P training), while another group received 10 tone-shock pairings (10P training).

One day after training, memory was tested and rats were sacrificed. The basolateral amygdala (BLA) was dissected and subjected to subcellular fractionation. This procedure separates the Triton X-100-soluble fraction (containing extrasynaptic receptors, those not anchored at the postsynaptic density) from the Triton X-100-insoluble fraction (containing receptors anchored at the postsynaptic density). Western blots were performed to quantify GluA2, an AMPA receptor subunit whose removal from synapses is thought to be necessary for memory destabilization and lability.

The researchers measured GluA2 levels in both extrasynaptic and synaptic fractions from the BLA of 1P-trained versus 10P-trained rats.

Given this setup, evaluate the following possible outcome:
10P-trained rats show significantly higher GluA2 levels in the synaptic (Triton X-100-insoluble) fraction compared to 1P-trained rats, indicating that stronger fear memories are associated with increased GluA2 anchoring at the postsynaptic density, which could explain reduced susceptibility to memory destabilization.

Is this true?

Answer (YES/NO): YES